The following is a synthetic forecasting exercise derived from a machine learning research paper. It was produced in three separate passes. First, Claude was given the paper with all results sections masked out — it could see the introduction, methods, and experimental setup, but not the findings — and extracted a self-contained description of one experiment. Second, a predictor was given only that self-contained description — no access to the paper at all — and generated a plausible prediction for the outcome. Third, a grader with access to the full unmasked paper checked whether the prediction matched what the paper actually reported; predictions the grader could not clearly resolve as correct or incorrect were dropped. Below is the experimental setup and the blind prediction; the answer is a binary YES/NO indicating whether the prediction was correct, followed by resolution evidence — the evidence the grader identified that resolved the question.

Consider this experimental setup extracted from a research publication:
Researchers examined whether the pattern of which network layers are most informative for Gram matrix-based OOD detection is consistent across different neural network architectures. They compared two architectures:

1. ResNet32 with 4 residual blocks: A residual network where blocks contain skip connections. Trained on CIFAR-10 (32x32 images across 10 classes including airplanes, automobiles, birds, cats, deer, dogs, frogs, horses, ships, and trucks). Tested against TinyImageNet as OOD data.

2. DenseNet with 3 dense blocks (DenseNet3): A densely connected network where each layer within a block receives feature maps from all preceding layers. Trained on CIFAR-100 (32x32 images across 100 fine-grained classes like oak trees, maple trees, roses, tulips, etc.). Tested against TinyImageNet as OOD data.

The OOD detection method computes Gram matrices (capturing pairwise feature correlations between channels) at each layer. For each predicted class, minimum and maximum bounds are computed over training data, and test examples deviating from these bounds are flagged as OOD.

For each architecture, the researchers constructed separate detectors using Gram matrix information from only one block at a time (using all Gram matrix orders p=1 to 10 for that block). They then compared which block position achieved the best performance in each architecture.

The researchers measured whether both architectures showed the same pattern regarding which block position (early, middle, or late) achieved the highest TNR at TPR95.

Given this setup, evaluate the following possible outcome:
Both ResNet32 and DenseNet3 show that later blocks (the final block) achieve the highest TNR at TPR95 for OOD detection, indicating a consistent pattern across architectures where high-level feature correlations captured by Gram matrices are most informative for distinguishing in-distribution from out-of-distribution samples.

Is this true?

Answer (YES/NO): NO